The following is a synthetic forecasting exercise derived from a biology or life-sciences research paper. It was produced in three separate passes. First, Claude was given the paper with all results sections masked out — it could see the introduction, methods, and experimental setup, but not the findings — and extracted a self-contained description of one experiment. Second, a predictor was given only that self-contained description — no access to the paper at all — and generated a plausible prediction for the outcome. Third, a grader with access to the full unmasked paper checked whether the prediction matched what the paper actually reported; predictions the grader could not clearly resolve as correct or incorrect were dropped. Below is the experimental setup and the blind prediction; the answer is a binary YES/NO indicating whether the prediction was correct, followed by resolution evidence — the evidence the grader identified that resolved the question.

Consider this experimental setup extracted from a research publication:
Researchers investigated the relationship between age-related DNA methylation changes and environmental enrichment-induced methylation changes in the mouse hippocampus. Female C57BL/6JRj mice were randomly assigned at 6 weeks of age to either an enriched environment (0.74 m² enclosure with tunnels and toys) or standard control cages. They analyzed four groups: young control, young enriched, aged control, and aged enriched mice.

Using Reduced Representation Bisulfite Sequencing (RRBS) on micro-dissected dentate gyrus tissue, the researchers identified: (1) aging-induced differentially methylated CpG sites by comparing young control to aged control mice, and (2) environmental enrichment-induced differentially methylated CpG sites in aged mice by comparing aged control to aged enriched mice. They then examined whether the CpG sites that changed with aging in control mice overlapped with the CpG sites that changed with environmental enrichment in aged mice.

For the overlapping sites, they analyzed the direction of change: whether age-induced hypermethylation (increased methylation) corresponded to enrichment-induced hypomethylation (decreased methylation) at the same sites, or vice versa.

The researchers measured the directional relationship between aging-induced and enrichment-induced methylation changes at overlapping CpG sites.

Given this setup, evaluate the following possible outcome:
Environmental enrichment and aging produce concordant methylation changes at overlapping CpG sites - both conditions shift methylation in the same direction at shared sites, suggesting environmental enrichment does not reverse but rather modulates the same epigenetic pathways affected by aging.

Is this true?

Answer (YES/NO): NO